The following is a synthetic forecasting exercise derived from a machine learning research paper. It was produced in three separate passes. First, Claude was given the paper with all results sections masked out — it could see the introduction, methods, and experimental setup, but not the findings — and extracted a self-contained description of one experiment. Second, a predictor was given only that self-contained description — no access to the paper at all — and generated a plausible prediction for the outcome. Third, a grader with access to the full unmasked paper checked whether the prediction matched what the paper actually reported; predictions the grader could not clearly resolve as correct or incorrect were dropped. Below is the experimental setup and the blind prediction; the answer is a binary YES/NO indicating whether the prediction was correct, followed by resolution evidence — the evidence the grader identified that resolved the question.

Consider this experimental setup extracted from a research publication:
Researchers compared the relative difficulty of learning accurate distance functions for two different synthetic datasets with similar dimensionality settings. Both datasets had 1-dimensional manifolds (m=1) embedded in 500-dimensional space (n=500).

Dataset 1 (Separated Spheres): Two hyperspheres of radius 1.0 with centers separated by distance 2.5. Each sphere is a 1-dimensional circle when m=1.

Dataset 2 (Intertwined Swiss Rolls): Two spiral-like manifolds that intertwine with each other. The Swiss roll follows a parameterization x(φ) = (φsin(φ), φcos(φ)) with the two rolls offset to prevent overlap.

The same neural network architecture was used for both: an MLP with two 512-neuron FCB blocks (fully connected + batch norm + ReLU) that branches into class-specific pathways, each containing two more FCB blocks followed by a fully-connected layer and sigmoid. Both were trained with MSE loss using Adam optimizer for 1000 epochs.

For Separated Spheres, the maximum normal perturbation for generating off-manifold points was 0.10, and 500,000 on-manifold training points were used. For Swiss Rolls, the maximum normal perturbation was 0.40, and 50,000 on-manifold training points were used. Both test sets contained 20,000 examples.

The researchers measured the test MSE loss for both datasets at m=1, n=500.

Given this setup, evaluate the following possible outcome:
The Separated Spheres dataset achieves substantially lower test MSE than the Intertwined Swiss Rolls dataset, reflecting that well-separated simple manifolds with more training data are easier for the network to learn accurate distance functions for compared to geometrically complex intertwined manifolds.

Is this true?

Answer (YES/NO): YES